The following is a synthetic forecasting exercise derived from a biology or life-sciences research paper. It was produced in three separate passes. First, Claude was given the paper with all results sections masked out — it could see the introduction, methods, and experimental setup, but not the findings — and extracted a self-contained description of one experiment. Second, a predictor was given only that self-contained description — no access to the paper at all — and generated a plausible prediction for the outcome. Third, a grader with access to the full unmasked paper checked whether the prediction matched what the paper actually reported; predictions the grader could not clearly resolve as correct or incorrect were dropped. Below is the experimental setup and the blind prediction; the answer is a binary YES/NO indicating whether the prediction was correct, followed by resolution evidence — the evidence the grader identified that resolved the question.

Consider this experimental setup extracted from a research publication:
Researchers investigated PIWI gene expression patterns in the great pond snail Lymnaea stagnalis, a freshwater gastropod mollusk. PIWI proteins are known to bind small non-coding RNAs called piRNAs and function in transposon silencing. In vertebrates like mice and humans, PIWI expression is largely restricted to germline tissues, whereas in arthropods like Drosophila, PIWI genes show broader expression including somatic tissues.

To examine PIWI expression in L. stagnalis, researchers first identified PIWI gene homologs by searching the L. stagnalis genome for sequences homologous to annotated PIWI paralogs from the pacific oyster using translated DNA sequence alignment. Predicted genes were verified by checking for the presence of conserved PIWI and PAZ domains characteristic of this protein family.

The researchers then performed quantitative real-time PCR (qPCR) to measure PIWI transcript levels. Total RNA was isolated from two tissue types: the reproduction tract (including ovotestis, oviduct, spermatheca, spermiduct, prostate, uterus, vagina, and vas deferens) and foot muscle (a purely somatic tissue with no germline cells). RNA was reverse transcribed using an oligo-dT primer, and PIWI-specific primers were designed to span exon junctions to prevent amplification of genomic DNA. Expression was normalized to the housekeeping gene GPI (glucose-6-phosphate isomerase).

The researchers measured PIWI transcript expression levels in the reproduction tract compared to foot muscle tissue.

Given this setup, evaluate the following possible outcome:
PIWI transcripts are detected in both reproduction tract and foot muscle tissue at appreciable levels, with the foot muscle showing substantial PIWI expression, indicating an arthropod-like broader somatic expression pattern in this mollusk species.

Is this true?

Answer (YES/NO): YES